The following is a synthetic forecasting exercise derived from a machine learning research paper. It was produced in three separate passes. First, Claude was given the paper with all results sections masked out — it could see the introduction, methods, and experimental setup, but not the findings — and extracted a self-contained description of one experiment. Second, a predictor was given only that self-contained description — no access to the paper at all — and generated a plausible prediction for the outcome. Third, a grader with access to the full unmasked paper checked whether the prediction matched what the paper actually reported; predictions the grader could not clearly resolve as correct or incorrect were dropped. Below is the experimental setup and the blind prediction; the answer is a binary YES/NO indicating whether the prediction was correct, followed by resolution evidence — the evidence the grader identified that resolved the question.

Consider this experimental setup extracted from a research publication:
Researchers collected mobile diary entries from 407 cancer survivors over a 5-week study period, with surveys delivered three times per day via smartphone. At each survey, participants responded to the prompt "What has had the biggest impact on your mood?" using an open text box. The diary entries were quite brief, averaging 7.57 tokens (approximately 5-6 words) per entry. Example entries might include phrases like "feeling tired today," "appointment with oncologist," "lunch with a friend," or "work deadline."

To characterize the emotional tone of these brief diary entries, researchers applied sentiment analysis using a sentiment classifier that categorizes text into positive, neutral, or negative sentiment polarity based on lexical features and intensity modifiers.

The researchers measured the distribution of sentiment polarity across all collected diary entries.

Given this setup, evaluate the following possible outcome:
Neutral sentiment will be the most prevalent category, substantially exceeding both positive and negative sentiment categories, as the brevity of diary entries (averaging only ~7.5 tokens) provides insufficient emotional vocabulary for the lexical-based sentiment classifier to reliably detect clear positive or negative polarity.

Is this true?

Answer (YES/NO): YES